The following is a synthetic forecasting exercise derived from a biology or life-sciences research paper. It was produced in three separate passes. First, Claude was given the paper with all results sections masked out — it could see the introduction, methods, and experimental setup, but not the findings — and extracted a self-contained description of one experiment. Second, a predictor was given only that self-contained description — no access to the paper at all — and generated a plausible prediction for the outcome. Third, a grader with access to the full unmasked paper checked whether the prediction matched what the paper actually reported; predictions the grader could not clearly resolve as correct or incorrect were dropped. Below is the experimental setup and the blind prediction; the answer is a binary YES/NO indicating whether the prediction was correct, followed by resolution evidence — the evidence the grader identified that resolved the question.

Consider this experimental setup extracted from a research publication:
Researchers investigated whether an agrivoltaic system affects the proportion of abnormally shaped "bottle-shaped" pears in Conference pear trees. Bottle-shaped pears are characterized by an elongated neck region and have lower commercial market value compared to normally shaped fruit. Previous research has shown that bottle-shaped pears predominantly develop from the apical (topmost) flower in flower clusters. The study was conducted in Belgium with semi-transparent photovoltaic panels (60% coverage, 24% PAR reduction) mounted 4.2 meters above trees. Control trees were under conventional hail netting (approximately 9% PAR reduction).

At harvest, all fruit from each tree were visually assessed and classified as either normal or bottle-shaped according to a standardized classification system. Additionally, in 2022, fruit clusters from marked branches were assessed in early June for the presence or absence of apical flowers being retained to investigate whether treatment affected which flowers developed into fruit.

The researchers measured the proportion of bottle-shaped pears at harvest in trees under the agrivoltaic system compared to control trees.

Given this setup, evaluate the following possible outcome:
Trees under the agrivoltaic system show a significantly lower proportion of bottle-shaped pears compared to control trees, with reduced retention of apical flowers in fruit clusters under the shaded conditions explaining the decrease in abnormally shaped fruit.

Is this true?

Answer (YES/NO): NO